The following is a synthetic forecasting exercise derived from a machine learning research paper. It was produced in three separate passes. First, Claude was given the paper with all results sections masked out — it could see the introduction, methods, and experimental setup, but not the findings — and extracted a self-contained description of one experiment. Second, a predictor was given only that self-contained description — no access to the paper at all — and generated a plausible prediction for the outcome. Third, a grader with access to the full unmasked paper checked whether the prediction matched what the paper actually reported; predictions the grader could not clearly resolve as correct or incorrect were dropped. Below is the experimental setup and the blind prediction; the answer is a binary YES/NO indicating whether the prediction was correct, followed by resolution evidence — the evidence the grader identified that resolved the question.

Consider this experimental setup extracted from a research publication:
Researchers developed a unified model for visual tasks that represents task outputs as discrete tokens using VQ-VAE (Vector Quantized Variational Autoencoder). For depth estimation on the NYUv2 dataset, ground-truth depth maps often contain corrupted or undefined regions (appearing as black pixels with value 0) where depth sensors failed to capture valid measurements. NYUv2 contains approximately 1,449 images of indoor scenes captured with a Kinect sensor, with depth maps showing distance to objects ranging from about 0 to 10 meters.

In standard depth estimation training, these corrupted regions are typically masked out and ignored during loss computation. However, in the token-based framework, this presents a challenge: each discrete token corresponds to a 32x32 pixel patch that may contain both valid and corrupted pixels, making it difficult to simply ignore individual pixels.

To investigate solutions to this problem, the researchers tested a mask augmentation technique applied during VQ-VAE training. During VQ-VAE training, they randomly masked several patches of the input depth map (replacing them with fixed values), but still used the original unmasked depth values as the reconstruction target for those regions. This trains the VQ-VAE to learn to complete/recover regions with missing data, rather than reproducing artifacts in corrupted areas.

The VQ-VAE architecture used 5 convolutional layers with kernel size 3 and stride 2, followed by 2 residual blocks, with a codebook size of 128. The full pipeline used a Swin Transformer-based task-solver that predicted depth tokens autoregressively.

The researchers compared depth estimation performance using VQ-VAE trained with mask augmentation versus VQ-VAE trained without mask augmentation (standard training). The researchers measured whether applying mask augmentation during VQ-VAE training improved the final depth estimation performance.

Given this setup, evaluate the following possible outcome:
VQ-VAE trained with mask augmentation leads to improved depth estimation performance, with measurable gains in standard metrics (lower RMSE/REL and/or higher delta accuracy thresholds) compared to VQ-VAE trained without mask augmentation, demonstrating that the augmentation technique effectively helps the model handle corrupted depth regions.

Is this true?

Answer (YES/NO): YES